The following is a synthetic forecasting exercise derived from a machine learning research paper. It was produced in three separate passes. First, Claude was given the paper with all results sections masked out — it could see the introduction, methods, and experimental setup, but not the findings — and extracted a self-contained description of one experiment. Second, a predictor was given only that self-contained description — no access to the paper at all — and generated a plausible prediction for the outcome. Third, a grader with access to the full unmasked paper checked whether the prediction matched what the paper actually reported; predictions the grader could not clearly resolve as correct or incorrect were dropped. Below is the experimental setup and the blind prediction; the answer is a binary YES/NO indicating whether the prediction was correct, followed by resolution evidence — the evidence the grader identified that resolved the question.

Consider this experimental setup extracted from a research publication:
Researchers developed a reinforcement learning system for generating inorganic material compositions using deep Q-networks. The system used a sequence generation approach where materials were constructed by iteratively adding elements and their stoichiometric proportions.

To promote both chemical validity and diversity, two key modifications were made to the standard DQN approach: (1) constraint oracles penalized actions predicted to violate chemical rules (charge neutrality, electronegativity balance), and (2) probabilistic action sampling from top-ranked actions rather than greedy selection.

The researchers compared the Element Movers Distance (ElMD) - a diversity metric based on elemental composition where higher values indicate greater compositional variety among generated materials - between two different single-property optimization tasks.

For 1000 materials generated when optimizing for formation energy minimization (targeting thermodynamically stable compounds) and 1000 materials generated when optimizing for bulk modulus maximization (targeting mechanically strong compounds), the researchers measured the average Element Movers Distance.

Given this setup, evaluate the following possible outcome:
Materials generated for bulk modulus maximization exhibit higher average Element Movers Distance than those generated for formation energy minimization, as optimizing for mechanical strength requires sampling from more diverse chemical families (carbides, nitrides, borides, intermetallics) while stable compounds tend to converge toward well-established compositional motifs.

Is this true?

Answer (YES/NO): NO